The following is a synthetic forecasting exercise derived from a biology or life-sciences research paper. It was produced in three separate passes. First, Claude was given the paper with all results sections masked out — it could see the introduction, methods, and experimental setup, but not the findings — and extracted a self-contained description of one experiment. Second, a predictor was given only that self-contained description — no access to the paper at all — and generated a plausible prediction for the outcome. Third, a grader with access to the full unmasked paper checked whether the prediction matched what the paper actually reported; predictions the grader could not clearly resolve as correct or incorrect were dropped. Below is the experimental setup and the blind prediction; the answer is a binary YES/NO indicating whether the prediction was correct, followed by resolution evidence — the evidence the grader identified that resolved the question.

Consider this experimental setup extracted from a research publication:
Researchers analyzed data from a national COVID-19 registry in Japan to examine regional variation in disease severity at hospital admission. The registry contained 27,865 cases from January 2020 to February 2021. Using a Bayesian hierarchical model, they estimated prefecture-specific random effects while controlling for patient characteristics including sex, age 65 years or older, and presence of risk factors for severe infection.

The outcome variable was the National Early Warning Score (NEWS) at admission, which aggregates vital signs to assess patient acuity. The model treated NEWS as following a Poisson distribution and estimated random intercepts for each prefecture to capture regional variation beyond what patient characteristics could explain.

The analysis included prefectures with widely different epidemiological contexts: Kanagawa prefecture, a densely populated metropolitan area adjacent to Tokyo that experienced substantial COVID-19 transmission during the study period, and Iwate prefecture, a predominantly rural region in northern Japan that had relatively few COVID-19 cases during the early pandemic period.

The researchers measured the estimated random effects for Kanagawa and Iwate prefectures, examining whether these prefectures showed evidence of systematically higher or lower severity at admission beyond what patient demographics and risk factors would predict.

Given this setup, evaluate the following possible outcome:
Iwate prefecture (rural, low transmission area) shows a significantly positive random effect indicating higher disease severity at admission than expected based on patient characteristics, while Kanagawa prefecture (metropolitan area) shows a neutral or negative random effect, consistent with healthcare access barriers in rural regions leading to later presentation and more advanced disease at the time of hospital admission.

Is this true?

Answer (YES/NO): NO